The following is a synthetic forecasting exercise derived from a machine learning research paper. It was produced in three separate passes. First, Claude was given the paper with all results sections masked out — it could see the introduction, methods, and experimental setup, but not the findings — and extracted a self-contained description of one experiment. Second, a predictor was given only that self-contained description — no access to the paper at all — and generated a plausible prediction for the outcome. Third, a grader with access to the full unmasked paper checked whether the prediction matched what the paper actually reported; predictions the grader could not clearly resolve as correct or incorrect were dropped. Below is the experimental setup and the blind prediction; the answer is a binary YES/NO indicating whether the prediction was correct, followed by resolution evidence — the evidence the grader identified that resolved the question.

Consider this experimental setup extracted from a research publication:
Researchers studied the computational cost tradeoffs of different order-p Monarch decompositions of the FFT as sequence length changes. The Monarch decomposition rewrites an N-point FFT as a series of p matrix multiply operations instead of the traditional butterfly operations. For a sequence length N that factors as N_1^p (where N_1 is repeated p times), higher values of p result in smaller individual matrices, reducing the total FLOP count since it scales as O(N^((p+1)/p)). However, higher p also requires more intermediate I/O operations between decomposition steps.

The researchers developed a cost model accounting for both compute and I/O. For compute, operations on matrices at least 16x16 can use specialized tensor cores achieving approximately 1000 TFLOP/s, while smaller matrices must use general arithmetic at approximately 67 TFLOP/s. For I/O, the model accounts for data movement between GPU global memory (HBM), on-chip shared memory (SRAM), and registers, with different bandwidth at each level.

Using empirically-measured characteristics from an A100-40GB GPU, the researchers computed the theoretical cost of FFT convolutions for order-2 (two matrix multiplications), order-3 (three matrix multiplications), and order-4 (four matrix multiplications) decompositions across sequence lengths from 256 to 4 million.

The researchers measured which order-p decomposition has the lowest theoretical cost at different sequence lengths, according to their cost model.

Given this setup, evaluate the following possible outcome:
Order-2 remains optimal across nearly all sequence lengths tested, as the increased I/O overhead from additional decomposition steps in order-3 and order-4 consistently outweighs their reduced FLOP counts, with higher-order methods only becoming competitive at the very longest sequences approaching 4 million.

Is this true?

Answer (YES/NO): NO